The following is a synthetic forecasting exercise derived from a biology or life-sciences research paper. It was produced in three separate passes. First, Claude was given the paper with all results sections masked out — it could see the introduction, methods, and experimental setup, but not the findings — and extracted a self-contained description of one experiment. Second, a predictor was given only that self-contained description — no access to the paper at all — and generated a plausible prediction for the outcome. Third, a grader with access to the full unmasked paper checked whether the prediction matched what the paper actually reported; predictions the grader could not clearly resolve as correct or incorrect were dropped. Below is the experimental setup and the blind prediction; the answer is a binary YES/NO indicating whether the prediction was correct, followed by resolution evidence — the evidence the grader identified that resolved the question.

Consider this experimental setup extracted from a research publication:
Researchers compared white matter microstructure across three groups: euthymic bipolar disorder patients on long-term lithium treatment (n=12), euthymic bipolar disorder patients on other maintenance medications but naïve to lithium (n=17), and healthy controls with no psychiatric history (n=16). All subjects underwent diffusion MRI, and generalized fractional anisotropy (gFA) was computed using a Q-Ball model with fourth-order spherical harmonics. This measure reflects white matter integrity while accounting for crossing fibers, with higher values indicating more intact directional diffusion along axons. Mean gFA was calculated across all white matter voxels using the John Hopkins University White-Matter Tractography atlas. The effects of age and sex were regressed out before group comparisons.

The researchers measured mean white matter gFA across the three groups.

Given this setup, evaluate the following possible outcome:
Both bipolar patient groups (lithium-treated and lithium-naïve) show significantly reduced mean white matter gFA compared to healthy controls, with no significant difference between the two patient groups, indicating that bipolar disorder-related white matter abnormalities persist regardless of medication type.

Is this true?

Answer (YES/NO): NO